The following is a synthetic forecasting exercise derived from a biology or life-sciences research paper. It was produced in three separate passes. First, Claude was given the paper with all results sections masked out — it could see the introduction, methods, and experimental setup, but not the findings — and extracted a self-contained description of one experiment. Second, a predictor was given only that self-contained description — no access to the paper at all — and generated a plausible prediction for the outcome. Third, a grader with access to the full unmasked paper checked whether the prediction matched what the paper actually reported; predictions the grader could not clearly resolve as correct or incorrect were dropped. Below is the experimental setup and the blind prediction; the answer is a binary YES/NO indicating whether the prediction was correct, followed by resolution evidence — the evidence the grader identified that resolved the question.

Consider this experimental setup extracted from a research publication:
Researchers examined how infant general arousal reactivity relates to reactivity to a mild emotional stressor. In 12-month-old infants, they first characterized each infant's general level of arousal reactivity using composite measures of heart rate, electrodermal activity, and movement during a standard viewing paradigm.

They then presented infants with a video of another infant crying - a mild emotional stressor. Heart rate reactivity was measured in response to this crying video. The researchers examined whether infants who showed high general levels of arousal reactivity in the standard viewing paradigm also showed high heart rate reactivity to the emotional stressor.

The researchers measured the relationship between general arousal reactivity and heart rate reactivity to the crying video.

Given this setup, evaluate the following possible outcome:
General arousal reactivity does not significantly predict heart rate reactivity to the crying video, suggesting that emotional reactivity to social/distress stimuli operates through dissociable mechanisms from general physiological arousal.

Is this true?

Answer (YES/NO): NO